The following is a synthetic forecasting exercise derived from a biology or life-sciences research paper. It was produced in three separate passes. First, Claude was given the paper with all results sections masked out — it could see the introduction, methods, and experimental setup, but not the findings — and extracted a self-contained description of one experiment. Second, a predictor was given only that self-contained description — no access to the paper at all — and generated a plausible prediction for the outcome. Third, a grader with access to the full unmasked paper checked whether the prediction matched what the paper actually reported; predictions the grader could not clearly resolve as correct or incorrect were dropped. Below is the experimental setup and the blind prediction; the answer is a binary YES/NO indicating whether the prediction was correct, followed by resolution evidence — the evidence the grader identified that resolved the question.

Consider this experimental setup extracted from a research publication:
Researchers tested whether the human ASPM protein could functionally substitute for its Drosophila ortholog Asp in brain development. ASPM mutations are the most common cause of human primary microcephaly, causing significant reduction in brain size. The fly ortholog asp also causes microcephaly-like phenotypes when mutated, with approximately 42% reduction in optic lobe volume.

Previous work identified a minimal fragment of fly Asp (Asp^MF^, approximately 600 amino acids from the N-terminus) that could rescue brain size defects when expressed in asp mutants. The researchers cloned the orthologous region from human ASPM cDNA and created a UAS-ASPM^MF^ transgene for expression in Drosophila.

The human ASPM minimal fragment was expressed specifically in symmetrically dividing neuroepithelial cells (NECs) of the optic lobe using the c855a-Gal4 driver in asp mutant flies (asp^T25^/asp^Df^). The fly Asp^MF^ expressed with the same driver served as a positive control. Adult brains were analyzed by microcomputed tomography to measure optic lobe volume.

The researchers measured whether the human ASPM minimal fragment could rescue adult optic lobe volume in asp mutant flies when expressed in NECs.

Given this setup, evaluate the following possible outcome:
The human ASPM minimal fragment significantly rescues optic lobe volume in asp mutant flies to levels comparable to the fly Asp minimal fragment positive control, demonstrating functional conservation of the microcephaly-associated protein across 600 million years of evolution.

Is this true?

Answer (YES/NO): NO